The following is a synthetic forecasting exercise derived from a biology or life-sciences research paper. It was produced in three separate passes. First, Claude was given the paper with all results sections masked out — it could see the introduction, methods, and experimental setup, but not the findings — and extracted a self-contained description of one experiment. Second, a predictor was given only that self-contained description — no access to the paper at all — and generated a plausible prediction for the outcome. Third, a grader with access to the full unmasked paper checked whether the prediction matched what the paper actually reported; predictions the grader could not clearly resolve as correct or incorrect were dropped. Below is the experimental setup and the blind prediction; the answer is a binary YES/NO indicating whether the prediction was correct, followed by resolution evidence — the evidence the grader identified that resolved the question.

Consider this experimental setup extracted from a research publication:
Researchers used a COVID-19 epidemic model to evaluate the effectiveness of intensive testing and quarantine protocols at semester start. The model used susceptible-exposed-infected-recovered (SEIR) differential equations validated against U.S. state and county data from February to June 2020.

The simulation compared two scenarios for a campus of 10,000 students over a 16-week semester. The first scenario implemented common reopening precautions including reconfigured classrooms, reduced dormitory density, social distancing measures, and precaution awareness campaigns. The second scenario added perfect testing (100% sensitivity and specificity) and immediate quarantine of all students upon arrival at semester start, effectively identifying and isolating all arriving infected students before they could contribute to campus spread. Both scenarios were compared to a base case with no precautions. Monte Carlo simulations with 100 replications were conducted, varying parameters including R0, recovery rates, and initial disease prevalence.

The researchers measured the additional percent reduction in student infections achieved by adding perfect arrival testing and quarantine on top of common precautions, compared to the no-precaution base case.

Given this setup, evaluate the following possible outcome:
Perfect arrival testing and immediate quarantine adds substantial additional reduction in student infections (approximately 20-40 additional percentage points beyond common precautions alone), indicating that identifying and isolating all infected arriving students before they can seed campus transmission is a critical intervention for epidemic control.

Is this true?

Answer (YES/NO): NO